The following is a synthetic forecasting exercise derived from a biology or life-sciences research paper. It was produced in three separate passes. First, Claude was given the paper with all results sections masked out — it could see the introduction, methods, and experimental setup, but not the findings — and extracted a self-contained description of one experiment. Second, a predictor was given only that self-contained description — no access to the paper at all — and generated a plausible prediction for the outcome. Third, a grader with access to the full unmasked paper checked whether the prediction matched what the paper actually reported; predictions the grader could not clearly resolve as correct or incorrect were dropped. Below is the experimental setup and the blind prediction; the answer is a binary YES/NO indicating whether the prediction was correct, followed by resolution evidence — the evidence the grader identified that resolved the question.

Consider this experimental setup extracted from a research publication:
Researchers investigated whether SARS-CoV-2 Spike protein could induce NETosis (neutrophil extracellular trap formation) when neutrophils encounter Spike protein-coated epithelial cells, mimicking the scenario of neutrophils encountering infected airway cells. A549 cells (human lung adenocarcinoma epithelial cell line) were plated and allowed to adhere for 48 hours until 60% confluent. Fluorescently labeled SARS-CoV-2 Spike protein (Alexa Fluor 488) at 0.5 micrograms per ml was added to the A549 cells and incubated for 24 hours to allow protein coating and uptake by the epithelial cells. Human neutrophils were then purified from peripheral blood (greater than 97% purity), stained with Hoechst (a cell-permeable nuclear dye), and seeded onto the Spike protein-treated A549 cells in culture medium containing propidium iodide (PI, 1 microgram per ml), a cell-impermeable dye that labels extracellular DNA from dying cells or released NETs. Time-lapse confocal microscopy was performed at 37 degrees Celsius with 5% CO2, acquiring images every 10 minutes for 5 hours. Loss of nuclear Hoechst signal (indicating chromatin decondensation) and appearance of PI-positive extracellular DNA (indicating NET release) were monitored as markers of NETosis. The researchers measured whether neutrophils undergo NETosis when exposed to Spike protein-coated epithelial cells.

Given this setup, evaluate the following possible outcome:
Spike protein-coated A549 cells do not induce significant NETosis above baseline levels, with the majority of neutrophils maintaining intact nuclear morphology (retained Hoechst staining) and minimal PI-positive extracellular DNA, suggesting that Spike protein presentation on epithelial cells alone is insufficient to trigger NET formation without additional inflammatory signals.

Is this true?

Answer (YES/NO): NO